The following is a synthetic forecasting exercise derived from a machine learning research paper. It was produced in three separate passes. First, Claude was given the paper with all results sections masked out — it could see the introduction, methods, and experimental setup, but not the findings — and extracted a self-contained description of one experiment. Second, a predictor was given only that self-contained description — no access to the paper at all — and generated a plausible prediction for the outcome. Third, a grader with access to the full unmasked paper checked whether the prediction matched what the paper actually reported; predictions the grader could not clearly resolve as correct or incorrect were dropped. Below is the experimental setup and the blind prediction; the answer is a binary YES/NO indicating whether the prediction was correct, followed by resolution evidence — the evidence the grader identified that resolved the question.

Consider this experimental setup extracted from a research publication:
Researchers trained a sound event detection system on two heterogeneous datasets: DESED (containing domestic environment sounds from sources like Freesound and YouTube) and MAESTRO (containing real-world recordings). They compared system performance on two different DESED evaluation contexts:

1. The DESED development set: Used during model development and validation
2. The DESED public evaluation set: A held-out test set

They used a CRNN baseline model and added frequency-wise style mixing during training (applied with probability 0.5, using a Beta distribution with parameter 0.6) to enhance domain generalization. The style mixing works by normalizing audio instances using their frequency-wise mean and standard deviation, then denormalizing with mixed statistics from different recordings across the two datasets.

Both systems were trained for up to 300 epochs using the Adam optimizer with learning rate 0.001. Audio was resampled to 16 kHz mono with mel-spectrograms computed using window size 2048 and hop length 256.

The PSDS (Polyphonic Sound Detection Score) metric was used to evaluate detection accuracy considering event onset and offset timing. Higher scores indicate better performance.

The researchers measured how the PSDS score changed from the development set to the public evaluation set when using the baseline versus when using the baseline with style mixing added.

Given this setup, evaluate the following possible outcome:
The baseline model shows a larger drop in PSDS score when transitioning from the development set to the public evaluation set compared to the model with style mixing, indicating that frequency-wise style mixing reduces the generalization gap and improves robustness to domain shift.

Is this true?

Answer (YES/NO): NO